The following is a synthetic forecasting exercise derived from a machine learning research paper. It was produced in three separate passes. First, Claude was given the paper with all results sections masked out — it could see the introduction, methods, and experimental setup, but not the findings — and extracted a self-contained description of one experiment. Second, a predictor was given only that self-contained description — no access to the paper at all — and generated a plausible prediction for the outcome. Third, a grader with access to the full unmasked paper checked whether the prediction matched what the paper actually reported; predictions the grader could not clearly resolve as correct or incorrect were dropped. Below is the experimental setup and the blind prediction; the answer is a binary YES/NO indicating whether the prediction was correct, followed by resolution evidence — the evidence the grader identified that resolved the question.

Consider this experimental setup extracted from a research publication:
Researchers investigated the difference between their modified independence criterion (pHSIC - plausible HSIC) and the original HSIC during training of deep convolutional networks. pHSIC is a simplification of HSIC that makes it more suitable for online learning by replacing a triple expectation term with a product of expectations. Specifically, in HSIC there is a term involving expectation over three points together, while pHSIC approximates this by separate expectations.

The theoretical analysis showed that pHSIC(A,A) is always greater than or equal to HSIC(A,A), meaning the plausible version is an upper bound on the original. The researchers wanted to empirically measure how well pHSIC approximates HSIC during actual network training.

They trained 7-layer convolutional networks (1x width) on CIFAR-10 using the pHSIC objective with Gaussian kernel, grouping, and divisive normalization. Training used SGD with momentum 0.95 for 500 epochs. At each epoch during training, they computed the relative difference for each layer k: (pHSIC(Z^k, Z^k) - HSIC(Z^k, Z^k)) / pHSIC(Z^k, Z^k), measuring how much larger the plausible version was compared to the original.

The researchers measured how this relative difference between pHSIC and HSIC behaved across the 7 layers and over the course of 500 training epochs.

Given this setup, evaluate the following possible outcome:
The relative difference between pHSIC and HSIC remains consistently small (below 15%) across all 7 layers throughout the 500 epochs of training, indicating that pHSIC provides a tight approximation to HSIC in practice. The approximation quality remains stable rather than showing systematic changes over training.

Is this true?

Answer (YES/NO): NO